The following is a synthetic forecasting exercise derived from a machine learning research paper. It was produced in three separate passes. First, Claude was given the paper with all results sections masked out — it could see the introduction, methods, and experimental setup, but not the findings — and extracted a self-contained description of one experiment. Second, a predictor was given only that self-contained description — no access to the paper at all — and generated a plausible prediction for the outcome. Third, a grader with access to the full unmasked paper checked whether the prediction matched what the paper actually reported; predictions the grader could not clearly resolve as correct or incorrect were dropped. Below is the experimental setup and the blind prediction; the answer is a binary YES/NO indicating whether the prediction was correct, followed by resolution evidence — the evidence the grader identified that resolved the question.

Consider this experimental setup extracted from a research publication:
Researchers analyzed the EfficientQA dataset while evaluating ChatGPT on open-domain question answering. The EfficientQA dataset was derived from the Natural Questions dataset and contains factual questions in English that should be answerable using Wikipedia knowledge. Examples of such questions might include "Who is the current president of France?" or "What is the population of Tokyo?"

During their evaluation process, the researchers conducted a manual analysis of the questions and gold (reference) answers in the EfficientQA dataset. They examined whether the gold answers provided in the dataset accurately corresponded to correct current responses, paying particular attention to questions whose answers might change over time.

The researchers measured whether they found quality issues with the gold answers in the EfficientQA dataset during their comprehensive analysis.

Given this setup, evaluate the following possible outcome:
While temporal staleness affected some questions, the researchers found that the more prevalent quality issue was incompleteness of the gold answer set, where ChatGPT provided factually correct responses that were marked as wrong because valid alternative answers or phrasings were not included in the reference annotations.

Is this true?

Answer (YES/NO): NO